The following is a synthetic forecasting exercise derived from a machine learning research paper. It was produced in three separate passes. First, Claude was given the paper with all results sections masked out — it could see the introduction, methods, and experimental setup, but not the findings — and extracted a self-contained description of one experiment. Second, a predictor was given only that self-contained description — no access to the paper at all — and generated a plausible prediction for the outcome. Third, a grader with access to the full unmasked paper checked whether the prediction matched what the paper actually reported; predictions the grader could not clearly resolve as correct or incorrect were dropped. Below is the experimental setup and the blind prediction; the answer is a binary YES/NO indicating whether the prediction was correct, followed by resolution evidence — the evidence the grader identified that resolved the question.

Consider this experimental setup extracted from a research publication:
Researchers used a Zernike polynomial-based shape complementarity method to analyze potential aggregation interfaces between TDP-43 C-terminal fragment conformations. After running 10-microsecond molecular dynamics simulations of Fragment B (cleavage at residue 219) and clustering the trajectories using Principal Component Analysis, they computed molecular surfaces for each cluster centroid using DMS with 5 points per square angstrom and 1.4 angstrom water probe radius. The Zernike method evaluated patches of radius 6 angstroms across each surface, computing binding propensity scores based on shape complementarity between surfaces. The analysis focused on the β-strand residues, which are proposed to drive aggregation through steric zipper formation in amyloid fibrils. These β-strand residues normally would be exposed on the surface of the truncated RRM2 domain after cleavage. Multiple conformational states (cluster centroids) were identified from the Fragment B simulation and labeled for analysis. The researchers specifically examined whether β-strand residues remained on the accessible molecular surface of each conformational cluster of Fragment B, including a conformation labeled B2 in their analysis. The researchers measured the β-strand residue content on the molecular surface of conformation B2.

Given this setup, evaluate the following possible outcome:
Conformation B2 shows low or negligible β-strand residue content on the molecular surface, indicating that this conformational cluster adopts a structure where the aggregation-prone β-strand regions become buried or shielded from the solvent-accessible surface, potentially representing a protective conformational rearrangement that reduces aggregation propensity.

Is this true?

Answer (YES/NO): YES